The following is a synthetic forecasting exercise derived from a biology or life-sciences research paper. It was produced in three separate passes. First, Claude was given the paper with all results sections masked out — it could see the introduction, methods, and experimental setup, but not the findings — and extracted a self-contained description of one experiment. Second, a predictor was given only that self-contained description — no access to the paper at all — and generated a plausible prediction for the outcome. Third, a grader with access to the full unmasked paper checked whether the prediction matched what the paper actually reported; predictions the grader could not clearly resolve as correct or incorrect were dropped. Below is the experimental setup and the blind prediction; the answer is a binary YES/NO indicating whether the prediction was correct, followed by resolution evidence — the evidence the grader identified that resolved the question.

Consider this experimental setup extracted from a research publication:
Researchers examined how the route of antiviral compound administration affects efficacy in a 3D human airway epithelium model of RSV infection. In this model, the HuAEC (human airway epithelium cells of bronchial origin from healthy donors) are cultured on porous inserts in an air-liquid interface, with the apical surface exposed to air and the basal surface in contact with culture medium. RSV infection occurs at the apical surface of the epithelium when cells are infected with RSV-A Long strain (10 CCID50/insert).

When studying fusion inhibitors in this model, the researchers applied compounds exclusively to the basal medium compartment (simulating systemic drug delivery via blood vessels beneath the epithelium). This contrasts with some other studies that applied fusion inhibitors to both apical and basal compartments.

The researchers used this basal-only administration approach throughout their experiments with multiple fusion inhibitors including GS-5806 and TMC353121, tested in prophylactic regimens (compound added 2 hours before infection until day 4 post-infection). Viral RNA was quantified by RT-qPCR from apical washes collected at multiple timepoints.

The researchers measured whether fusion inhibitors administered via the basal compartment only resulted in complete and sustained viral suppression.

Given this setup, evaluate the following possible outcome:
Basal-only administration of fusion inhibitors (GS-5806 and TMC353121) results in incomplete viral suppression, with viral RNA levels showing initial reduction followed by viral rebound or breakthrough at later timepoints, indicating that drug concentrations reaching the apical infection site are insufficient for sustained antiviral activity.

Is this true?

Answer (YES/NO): YES